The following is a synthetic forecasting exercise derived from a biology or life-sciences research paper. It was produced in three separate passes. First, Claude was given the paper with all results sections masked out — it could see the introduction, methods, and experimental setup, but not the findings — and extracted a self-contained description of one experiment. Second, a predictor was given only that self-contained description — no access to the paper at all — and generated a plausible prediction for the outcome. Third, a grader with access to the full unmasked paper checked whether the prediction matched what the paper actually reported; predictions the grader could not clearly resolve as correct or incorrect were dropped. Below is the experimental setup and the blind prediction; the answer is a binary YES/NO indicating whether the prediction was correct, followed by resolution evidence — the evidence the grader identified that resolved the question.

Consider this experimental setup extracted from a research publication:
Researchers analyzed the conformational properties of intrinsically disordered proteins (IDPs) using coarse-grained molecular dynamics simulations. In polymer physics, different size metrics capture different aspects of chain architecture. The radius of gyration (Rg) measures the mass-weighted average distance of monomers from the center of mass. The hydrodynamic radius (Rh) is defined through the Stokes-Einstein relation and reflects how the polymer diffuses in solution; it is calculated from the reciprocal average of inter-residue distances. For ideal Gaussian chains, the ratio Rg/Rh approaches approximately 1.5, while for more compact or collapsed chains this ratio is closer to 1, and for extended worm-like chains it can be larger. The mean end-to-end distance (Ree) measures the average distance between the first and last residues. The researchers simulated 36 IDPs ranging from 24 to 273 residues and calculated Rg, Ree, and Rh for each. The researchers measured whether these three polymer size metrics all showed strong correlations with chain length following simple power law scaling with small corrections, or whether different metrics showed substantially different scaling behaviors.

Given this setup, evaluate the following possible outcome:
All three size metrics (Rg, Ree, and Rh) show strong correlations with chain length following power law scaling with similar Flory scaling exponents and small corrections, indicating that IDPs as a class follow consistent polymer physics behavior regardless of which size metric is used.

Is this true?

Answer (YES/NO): YES